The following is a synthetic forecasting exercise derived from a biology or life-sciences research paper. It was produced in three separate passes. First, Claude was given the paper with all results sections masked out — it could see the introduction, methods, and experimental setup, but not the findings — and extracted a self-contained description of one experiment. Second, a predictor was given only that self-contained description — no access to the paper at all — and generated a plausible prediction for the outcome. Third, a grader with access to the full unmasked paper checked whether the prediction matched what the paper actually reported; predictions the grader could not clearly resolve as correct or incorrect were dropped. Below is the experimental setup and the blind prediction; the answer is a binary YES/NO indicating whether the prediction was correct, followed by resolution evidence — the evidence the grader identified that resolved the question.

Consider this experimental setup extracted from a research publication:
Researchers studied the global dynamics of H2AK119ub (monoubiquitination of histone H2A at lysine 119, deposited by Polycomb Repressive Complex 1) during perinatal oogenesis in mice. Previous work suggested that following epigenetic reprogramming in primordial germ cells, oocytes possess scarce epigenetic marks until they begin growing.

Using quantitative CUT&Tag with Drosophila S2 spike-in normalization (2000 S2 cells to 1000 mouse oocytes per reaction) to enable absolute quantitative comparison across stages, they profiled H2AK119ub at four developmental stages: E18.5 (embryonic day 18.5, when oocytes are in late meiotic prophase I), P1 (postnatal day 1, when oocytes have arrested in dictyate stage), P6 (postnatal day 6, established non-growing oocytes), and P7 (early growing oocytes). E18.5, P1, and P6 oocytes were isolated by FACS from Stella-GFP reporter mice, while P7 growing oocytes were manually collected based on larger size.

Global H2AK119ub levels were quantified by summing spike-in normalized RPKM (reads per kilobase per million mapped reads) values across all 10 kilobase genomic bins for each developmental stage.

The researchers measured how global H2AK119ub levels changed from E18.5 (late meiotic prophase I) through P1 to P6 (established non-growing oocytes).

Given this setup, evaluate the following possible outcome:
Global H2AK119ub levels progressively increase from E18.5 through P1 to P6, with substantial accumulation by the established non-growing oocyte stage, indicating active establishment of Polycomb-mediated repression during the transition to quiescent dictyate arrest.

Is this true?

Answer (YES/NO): YES